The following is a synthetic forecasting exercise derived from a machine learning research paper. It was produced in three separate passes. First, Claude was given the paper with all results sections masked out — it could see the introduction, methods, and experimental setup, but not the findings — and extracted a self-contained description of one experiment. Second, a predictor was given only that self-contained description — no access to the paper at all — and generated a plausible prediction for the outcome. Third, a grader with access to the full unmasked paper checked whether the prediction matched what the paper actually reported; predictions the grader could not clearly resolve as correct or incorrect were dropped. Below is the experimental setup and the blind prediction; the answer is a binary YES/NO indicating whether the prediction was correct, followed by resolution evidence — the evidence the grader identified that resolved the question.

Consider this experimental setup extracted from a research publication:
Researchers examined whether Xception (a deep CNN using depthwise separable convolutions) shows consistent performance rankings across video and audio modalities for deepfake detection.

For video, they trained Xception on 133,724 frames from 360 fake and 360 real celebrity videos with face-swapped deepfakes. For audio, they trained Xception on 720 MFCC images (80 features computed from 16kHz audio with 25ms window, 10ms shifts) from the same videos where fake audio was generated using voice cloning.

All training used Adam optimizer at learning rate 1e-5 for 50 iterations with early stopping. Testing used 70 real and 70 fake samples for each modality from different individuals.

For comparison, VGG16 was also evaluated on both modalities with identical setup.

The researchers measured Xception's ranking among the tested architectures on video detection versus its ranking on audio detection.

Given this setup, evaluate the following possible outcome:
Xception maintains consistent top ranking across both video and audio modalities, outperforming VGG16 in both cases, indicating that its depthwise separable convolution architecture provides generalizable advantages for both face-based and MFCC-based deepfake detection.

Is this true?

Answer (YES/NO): NO